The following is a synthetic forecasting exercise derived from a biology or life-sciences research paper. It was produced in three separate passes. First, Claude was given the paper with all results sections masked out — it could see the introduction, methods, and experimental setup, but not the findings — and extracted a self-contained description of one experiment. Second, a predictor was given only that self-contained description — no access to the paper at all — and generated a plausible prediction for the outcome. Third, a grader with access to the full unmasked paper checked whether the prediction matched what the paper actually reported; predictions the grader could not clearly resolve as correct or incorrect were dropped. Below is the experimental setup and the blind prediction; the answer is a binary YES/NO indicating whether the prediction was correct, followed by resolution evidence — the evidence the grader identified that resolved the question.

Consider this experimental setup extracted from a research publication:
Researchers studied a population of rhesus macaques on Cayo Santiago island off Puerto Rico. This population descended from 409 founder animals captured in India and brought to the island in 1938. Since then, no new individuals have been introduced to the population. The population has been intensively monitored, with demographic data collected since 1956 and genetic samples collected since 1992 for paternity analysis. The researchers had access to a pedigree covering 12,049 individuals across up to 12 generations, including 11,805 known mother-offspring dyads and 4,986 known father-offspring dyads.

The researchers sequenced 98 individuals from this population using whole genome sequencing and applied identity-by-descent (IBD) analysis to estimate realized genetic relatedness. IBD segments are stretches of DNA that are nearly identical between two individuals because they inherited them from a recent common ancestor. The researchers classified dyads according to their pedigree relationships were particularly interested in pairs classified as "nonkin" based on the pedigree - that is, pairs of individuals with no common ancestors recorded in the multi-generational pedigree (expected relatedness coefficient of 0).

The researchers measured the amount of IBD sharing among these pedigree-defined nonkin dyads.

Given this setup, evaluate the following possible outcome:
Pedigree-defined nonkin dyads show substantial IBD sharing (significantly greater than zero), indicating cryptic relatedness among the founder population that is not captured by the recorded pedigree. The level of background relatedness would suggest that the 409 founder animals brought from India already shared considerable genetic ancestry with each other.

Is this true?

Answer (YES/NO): YES